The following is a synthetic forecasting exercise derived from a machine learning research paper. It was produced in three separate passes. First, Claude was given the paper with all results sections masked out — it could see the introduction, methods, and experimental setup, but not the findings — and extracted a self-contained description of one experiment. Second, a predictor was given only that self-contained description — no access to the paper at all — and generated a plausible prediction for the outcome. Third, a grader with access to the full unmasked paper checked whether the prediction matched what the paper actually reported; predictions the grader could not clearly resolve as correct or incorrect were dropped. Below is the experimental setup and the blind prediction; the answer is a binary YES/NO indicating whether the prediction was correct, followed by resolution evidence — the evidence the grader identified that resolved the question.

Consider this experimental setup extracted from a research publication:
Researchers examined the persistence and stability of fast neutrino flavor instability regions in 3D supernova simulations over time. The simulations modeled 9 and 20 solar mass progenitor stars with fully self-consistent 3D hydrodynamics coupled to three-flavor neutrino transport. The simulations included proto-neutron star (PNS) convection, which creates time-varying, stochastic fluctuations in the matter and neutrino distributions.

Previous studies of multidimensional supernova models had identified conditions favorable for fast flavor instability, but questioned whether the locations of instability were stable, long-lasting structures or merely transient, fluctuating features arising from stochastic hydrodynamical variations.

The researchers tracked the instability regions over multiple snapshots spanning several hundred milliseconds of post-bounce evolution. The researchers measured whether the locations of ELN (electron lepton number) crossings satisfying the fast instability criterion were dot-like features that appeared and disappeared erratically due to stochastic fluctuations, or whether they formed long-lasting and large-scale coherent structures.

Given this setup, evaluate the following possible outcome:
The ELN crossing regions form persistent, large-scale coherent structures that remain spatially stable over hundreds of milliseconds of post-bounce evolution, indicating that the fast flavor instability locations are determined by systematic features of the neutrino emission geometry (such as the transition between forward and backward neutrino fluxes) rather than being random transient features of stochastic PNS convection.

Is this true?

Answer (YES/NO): YES